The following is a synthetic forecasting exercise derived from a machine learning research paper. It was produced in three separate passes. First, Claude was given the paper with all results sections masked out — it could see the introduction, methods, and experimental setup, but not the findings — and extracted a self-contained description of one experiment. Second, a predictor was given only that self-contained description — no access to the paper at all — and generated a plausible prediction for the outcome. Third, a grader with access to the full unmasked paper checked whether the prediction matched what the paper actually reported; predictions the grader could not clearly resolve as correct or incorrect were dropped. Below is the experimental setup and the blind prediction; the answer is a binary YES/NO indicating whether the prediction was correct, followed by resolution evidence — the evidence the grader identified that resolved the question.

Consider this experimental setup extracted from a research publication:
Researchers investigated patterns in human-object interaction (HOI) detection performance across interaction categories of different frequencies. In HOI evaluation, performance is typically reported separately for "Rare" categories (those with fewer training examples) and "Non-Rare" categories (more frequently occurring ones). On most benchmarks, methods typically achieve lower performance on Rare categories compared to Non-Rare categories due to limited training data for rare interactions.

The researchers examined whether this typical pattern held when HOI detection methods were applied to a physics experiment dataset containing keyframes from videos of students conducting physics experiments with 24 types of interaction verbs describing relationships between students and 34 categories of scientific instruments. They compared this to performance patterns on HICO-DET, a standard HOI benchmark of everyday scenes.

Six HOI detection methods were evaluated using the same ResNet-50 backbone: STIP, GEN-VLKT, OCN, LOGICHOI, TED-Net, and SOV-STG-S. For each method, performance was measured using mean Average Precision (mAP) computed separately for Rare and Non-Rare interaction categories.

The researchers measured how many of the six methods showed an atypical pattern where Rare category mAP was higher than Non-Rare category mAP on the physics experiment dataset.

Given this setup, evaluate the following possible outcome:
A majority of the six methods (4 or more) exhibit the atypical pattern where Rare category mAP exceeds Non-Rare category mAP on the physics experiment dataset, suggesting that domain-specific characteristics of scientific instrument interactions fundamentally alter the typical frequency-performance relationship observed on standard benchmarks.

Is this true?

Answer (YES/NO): NO